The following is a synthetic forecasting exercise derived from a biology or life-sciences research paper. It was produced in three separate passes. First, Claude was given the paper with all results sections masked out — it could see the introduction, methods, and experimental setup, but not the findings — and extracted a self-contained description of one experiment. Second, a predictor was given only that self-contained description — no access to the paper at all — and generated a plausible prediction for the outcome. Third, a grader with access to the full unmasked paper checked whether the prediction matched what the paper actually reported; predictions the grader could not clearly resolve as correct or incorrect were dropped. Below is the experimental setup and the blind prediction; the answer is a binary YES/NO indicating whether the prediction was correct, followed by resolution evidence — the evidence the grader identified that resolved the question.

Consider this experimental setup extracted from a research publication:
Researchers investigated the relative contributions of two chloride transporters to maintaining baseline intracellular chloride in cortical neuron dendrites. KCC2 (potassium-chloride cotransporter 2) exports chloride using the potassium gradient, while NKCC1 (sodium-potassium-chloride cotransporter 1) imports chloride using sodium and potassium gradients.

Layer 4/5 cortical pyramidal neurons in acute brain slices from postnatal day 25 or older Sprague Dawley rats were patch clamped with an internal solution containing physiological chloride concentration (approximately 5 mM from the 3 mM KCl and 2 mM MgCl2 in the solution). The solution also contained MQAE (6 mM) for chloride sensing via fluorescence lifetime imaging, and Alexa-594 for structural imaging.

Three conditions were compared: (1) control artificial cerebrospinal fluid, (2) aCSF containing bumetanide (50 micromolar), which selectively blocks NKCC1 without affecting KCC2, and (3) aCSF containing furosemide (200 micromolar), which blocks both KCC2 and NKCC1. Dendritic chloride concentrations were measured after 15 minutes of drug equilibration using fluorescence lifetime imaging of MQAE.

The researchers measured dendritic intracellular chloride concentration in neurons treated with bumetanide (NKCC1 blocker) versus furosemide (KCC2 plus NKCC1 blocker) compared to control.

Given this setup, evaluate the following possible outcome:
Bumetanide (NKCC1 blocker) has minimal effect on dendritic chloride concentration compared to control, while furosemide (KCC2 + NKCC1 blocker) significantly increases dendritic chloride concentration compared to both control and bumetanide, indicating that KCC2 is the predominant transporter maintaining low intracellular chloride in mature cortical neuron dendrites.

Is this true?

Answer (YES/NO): NO